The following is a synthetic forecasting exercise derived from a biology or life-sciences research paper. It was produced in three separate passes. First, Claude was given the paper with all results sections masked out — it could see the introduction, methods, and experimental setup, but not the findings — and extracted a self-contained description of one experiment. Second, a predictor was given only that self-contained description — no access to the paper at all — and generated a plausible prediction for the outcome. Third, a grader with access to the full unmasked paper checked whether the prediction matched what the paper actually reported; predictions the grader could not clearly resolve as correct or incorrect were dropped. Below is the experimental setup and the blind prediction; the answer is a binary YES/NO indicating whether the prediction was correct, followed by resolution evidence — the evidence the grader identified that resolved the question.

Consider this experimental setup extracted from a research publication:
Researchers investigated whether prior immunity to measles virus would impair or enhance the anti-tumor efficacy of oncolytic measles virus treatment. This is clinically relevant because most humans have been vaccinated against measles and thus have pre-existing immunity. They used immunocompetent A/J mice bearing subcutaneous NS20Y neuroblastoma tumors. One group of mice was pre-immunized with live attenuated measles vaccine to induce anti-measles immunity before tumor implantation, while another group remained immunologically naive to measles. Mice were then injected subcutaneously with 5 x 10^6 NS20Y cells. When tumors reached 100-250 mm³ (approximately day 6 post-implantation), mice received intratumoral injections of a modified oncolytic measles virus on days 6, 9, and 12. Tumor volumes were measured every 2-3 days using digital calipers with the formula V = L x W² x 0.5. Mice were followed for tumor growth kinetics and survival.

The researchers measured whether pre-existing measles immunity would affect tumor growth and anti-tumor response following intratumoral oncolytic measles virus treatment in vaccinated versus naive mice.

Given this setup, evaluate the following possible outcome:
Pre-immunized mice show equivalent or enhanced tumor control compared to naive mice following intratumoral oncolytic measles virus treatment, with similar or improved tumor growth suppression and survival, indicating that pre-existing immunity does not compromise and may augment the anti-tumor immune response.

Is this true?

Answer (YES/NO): YES